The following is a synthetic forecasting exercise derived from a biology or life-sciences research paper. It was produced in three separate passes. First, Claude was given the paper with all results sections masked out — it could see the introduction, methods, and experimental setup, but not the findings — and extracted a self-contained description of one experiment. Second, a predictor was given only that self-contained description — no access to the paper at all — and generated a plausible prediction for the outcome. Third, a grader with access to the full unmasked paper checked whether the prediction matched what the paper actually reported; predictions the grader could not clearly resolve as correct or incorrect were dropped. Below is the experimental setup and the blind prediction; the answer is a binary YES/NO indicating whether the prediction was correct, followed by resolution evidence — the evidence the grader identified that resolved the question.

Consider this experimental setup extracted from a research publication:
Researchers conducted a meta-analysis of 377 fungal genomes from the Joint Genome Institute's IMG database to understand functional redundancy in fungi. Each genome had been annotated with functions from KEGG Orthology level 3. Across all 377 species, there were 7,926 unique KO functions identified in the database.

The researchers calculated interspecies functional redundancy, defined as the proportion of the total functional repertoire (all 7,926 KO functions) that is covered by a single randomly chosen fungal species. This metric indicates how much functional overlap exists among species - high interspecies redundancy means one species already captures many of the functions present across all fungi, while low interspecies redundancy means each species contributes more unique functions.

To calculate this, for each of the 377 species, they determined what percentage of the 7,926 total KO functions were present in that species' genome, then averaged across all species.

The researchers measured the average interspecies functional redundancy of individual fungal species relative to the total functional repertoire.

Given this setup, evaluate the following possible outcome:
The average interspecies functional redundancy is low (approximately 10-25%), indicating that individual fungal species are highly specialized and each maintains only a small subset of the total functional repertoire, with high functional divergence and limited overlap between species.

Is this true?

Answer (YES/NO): NO